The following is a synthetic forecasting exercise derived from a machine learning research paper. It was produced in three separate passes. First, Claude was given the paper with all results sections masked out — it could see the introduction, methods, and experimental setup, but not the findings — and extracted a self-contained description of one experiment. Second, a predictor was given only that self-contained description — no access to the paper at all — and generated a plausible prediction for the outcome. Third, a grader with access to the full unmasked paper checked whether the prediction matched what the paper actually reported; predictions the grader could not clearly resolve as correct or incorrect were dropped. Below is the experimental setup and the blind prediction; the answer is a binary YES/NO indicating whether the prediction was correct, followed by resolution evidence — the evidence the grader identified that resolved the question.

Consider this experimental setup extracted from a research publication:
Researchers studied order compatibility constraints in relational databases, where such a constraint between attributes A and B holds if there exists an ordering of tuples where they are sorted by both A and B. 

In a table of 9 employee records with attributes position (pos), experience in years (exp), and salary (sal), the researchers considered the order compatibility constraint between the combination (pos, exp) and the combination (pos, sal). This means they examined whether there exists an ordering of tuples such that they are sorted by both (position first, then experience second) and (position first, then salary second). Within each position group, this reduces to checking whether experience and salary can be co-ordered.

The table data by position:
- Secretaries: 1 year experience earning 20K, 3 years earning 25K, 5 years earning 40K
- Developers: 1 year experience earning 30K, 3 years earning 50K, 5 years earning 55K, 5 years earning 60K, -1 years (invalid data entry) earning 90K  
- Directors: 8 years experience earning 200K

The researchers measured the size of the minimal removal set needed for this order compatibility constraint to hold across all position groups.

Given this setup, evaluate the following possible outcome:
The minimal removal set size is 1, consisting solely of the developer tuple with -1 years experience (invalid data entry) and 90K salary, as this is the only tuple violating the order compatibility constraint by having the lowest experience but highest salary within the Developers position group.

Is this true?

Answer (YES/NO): YES